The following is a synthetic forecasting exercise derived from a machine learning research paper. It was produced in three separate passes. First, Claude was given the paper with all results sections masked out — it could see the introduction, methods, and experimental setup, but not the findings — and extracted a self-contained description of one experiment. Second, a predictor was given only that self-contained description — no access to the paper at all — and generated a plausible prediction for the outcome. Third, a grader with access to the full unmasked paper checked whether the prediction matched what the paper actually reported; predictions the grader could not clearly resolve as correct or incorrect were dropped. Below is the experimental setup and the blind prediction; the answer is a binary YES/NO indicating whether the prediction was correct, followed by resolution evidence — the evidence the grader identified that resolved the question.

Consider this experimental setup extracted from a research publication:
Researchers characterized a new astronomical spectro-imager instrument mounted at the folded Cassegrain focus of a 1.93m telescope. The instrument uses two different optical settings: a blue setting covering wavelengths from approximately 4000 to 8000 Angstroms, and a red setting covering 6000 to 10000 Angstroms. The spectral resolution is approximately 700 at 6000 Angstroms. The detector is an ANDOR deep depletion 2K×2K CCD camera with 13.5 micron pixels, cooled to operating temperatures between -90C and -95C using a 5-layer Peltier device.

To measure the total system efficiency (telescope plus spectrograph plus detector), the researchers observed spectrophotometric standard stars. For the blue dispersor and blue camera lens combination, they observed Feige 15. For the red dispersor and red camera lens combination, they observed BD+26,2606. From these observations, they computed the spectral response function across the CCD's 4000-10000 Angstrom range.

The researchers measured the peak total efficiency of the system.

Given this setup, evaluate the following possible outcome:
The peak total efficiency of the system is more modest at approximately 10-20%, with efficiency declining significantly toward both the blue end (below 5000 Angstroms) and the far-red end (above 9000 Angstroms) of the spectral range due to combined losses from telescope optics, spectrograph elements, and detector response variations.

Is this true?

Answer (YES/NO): NO